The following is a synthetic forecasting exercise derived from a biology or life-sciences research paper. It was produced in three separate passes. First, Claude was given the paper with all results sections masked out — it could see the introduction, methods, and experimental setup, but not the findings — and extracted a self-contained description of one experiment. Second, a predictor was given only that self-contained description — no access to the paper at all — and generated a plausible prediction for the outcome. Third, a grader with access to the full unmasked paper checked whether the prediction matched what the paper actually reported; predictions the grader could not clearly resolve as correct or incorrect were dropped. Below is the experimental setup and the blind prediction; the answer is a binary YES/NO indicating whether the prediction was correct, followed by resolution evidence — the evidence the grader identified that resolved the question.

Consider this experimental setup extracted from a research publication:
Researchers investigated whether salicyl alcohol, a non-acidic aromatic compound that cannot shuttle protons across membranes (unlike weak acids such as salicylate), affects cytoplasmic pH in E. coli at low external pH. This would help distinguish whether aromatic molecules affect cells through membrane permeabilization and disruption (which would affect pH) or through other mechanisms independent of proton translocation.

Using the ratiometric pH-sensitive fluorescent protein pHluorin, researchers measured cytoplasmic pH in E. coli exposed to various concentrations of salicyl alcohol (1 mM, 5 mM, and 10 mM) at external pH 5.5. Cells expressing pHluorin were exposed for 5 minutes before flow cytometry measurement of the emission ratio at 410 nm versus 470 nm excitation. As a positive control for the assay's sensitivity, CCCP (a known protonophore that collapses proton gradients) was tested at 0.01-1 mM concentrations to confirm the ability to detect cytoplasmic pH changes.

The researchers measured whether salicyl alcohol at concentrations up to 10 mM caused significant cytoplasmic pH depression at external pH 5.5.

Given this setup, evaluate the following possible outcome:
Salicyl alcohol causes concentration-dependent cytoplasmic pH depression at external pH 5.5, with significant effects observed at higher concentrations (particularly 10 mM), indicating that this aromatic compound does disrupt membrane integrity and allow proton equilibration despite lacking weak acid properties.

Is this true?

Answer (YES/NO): NO